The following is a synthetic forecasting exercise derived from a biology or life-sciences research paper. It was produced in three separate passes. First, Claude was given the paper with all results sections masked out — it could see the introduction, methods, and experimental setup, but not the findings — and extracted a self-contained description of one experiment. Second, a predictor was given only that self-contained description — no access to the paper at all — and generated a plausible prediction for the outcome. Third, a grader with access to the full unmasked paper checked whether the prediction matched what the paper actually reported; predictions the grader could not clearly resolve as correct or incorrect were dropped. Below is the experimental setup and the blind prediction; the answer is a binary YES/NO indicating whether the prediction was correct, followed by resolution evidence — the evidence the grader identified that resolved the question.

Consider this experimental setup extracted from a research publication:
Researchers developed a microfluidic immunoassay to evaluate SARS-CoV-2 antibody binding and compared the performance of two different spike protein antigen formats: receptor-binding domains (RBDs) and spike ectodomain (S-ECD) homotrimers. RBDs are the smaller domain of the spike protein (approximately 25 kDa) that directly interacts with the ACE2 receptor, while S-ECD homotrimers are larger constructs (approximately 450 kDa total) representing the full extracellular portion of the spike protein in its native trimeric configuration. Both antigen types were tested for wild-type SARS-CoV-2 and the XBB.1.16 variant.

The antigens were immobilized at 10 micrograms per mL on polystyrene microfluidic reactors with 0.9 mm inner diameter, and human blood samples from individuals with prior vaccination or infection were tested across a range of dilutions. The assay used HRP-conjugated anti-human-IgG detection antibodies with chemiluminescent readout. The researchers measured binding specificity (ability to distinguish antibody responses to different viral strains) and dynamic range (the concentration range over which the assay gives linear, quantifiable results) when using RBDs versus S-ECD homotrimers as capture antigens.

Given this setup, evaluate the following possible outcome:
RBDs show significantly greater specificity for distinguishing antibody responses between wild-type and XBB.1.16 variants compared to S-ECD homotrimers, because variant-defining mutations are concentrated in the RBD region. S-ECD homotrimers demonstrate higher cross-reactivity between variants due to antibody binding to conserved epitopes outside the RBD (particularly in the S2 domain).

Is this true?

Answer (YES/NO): YES